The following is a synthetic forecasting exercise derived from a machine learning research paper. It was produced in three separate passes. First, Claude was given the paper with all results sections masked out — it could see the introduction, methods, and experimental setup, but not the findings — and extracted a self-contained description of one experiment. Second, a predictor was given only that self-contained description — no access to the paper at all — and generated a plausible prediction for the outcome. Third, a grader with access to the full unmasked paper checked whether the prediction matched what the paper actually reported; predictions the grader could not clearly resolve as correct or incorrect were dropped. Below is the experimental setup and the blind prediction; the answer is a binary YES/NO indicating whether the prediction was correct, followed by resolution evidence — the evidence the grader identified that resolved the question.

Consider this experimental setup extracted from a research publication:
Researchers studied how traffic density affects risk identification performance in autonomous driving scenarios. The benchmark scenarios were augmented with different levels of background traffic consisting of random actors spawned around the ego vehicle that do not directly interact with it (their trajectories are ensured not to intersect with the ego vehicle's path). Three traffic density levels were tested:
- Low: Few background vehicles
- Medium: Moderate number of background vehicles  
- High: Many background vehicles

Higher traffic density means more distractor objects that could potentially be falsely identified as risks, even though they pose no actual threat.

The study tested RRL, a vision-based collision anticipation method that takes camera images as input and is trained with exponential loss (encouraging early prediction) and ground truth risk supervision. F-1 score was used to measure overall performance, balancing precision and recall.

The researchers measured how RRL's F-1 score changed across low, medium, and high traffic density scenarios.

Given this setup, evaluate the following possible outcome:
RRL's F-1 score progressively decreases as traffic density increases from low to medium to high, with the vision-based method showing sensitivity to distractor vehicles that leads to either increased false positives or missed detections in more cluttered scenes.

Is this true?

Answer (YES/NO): NO